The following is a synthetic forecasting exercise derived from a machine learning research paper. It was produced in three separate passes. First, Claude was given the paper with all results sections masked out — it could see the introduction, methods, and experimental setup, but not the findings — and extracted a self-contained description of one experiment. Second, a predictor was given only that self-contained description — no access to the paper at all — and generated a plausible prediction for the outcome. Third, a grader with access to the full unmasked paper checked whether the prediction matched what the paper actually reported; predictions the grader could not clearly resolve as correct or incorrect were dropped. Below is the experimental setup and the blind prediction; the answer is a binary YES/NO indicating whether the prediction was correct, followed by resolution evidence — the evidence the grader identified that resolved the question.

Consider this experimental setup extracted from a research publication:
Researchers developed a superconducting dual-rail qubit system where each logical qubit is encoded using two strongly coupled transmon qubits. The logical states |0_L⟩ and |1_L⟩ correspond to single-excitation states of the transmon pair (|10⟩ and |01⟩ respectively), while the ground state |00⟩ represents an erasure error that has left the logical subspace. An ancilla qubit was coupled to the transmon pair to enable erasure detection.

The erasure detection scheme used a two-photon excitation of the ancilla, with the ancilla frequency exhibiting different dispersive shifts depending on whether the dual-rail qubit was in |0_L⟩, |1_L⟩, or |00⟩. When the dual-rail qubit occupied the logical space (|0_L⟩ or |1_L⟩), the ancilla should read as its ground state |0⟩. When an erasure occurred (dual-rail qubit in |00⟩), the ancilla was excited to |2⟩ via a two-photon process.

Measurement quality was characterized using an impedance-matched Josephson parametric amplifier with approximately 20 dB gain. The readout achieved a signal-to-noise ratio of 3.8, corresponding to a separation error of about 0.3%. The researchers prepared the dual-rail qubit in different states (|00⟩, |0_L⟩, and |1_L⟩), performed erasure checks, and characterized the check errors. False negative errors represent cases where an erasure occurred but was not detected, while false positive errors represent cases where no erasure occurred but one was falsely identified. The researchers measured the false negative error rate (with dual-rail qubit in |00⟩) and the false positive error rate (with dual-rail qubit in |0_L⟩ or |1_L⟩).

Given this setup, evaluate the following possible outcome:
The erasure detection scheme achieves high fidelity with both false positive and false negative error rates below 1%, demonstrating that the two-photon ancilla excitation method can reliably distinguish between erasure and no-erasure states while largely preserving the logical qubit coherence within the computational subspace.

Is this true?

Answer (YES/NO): NO